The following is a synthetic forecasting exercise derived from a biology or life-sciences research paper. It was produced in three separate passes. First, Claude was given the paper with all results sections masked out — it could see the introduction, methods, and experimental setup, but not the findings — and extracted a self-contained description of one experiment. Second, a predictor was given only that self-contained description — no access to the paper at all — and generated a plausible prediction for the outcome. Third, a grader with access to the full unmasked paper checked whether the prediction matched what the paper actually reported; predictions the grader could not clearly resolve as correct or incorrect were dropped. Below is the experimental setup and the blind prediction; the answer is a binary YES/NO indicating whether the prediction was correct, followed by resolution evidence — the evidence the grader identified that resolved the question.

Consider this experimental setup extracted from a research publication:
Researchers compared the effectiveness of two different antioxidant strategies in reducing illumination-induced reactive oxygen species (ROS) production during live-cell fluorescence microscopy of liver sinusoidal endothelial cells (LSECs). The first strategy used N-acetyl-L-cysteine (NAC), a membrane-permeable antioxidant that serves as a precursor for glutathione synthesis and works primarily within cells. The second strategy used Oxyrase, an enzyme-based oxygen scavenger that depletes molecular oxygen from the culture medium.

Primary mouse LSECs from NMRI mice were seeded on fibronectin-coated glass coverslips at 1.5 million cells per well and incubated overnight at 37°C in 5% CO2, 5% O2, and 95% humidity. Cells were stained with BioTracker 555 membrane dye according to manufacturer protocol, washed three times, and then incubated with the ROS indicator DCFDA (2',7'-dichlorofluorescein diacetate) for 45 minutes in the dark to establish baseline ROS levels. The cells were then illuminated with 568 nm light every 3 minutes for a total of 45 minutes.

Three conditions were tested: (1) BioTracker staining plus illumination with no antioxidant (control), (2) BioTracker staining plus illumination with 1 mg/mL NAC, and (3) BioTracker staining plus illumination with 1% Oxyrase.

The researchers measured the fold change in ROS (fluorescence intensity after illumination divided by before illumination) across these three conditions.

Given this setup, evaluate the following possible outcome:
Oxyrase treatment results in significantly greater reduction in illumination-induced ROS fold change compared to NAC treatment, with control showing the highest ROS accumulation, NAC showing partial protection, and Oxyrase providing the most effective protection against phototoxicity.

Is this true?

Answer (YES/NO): NO